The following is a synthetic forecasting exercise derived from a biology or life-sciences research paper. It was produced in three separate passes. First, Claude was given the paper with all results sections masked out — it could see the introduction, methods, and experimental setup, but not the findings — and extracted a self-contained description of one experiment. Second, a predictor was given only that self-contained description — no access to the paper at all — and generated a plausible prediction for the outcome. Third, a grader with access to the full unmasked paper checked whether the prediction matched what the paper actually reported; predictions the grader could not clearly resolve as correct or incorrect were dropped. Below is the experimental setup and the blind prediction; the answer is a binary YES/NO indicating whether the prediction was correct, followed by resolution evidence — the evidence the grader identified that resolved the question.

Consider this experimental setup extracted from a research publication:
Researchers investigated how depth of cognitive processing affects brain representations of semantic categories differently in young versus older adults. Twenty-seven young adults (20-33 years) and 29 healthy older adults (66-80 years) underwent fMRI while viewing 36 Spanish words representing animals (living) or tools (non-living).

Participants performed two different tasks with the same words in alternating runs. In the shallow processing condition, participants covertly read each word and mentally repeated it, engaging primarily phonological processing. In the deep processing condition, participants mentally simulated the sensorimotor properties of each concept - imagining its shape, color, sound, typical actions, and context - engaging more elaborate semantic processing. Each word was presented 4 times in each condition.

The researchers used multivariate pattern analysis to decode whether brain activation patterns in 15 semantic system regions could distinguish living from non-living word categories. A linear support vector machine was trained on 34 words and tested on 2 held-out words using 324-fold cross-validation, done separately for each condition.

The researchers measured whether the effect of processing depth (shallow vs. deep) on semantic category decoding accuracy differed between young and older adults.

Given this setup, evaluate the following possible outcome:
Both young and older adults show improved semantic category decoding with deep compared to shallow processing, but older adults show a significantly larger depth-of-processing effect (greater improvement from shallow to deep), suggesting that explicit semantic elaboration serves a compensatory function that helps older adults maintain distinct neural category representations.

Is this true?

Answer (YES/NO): NO